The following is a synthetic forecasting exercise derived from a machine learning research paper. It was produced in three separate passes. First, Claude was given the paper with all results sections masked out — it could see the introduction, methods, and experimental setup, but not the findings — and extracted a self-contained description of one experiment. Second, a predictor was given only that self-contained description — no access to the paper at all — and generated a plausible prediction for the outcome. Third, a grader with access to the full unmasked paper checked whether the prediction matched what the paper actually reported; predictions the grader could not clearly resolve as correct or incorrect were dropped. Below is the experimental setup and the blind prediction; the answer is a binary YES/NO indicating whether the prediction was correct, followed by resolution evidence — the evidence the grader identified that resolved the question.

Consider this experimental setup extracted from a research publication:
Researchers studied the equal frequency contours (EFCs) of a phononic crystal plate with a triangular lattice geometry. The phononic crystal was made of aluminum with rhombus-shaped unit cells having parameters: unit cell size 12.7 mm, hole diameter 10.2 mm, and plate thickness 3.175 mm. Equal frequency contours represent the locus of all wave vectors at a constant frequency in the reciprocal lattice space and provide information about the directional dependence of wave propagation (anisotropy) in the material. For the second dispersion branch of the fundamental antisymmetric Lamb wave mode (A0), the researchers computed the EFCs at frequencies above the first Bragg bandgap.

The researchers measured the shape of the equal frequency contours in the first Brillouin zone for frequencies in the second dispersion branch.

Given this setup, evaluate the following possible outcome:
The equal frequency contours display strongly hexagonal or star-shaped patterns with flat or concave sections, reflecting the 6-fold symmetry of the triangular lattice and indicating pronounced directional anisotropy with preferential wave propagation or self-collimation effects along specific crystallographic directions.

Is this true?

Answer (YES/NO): NO